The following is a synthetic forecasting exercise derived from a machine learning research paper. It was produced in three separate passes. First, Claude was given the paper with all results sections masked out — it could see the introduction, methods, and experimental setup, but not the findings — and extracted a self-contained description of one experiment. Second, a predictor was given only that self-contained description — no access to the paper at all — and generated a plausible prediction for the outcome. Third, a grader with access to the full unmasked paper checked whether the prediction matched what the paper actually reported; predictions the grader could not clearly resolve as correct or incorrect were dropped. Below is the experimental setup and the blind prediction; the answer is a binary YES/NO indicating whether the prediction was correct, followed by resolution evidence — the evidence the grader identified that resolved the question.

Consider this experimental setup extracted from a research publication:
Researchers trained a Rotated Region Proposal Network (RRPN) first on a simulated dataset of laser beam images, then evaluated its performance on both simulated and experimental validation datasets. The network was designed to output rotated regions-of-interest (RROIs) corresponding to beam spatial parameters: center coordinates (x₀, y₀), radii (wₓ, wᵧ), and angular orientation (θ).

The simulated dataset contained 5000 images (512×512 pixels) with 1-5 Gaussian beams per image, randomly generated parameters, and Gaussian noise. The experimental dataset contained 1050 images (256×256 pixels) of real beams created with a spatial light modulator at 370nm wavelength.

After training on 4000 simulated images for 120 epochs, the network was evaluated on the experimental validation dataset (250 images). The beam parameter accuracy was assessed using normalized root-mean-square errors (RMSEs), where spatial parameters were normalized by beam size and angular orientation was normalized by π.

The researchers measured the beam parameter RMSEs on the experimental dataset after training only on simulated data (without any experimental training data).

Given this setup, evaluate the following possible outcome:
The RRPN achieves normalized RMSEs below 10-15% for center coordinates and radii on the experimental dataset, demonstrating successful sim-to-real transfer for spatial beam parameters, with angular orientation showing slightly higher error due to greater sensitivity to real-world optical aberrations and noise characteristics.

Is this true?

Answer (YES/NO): YES